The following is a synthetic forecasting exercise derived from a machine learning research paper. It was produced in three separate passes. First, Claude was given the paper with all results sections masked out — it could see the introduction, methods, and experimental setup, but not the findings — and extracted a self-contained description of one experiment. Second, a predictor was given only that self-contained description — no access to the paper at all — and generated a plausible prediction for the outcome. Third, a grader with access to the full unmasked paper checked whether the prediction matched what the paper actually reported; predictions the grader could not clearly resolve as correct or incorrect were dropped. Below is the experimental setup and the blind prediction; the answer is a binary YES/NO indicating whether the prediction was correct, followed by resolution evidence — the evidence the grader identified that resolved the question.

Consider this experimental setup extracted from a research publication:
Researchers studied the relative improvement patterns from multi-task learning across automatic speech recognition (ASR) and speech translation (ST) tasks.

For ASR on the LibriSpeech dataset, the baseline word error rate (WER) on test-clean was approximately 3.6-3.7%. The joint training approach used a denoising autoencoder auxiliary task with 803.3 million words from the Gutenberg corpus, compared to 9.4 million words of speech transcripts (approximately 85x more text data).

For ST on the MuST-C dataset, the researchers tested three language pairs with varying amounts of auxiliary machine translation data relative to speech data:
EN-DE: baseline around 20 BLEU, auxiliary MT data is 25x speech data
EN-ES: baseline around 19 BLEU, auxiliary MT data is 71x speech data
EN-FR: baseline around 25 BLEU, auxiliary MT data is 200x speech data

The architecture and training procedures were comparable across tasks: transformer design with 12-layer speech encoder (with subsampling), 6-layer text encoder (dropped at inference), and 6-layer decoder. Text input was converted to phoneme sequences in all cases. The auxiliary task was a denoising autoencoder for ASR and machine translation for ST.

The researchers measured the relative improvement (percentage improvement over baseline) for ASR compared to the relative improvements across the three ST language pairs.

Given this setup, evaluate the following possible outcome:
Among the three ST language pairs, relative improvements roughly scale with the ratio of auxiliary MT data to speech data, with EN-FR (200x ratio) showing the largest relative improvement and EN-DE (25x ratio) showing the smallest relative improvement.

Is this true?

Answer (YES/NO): NO